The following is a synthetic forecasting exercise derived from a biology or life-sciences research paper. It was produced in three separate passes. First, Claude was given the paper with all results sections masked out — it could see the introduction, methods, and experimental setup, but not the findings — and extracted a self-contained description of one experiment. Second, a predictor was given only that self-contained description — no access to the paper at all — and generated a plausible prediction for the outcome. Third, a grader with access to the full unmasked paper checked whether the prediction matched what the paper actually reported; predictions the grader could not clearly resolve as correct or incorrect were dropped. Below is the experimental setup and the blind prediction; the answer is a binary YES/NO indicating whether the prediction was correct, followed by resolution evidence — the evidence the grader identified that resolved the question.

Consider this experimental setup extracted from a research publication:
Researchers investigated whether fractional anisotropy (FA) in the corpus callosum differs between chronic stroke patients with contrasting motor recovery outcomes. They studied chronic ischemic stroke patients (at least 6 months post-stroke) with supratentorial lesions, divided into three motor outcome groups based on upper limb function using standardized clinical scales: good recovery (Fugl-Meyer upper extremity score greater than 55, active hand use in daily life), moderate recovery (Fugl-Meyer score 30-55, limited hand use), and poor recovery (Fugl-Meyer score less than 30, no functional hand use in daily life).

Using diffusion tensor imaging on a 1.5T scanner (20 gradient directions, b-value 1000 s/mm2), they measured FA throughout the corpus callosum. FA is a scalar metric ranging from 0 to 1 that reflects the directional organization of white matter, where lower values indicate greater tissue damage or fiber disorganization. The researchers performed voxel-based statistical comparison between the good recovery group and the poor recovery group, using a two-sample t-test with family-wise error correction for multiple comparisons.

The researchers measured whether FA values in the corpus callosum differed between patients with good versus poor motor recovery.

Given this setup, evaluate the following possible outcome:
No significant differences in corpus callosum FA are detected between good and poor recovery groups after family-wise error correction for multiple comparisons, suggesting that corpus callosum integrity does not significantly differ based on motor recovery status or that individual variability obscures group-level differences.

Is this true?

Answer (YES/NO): NO